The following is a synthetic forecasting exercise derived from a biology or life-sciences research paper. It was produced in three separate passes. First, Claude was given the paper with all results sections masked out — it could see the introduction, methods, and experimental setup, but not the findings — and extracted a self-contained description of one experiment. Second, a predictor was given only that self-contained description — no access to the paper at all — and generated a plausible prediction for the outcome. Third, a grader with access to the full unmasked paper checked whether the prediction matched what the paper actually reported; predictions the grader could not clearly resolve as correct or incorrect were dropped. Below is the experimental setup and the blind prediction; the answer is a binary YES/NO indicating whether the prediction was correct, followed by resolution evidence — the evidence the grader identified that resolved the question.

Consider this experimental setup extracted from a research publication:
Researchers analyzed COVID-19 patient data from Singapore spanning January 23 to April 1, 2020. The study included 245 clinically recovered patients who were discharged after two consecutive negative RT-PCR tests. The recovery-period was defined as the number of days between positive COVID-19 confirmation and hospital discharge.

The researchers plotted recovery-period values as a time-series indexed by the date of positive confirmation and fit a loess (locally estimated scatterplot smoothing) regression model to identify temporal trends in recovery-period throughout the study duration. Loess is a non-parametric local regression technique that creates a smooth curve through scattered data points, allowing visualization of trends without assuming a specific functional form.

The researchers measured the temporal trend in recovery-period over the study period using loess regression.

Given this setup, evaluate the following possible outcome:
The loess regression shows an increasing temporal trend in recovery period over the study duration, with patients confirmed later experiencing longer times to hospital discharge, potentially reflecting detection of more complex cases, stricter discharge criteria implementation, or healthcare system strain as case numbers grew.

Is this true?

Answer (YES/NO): NO